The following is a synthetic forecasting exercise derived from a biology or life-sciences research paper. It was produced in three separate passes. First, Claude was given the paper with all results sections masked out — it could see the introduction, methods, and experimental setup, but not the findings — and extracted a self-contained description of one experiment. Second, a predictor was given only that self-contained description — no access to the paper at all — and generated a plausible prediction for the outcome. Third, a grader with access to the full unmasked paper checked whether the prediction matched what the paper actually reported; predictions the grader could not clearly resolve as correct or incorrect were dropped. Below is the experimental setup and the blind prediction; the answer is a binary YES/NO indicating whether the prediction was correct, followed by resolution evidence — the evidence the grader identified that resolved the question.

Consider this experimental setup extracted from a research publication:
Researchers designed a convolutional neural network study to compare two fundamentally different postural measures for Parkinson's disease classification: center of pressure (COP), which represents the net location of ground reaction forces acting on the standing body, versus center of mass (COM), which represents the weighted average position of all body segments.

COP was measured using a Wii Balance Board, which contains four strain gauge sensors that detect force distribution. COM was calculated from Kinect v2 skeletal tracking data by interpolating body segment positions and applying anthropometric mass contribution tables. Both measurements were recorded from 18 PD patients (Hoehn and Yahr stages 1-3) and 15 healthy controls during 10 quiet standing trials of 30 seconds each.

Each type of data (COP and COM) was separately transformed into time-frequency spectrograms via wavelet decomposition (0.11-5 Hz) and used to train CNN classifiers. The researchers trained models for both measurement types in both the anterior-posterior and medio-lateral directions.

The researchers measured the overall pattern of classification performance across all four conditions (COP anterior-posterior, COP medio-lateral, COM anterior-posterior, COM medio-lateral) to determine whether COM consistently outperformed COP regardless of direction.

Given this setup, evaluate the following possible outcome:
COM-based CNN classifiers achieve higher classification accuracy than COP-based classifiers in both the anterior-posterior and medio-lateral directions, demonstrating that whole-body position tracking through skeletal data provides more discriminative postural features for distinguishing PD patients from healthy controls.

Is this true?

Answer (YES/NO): YES